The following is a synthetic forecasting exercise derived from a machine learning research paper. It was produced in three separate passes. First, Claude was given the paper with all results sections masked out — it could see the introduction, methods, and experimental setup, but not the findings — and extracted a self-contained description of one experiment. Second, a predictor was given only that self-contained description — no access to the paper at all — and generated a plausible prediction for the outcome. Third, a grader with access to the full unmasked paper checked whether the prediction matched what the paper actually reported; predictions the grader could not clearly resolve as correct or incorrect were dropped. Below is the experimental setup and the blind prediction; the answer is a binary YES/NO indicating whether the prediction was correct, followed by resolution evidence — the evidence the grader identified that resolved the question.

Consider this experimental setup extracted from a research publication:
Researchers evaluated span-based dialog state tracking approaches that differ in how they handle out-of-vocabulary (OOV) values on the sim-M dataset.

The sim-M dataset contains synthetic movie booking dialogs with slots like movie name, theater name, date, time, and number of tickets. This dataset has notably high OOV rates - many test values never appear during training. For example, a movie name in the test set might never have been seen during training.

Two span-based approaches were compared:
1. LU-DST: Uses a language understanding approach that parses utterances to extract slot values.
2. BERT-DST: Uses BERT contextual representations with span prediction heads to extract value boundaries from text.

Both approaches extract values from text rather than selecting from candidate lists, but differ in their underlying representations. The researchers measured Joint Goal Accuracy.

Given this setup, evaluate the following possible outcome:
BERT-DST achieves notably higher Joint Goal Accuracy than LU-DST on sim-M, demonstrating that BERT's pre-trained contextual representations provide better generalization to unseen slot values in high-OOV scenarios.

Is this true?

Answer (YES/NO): YES